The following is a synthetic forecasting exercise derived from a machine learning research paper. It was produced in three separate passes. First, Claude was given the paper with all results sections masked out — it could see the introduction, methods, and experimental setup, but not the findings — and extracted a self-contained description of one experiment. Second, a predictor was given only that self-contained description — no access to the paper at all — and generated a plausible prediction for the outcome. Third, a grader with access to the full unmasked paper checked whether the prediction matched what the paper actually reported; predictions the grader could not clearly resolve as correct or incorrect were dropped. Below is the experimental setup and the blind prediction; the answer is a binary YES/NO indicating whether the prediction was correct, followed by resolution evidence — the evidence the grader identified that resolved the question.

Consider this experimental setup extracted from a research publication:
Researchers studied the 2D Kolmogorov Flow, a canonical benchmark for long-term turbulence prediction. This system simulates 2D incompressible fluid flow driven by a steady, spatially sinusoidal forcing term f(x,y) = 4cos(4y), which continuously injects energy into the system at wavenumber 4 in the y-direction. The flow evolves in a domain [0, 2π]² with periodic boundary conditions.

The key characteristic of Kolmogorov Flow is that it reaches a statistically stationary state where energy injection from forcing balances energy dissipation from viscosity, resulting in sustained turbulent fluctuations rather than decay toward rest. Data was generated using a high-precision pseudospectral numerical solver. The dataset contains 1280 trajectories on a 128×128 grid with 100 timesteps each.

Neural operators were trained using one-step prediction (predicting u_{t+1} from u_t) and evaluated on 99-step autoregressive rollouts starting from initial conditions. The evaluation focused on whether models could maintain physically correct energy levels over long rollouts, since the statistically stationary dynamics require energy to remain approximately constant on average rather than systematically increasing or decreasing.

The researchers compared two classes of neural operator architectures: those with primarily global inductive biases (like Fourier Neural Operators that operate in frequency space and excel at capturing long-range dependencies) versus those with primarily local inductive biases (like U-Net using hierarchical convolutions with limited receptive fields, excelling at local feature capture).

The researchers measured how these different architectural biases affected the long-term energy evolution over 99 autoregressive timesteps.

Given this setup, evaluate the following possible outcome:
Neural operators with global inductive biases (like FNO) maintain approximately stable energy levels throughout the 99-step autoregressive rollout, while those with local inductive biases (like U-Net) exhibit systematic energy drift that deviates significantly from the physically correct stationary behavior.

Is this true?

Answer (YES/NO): NO